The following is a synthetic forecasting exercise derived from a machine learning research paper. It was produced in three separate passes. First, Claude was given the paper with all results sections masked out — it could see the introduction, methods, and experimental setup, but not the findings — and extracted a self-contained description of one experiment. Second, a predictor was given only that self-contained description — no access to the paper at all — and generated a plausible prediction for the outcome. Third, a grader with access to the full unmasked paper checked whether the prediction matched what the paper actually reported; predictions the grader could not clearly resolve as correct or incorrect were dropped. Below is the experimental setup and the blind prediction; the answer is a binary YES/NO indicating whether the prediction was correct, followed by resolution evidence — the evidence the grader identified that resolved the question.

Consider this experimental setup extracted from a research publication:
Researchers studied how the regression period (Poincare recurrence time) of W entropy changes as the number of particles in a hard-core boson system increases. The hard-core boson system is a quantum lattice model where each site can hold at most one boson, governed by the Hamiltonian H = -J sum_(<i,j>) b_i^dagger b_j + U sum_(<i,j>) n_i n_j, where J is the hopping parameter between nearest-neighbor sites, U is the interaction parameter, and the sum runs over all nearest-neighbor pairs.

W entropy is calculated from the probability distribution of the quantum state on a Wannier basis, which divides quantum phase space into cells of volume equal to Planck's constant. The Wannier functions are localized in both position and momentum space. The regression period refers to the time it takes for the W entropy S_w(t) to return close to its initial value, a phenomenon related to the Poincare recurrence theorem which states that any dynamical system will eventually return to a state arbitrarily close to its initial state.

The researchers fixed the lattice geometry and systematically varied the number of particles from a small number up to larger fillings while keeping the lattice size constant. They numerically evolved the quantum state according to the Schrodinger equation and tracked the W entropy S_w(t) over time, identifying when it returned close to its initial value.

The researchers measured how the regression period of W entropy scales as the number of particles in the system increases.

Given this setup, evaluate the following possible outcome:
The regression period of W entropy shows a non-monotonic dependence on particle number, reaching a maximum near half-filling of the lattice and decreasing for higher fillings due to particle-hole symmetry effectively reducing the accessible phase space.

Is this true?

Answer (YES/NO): NO